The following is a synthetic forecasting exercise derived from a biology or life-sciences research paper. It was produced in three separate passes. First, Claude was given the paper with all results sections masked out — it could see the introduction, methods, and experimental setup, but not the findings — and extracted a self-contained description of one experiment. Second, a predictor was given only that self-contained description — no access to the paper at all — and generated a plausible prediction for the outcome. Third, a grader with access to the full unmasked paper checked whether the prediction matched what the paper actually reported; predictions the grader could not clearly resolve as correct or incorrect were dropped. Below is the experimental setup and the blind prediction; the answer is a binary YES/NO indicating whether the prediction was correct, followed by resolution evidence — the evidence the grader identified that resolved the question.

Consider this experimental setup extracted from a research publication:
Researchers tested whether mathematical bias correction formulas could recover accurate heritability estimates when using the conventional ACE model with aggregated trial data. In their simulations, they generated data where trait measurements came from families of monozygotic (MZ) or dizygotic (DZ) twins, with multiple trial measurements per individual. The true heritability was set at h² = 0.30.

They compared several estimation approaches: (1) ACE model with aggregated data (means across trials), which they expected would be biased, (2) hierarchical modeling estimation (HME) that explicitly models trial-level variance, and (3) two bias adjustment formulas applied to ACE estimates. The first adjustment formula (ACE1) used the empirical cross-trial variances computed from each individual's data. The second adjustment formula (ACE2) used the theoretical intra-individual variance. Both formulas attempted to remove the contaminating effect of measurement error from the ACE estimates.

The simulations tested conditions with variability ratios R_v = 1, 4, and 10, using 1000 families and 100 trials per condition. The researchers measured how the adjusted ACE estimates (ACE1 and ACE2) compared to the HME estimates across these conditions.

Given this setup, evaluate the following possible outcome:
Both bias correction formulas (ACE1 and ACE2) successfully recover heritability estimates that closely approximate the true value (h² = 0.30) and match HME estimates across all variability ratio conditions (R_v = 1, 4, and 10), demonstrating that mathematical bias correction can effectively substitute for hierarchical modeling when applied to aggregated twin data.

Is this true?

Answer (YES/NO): YES